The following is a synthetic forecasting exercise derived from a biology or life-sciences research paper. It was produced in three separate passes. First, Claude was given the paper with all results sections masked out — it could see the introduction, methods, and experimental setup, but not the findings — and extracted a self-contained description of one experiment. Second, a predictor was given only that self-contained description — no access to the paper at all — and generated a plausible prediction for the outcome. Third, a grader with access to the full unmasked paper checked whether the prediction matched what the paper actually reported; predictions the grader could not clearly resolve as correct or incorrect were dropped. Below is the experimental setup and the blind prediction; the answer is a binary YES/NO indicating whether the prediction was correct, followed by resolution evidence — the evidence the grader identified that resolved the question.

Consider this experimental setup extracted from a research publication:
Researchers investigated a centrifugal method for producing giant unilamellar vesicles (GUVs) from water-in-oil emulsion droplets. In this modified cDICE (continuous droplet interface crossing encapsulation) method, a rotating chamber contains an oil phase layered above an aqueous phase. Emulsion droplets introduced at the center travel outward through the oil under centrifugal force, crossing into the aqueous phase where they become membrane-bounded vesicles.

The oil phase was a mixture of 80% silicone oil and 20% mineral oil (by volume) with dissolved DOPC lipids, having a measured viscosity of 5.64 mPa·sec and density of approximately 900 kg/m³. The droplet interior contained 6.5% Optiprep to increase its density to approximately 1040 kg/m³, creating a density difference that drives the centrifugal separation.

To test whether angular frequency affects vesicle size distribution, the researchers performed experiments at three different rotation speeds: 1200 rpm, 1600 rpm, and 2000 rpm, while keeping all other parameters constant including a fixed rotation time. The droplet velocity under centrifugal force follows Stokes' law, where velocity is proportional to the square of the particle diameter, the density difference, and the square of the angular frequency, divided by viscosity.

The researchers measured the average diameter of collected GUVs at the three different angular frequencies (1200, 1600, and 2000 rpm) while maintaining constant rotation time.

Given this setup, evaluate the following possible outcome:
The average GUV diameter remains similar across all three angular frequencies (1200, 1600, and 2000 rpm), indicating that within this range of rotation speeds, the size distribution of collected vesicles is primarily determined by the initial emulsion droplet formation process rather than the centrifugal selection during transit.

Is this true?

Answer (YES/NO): NO